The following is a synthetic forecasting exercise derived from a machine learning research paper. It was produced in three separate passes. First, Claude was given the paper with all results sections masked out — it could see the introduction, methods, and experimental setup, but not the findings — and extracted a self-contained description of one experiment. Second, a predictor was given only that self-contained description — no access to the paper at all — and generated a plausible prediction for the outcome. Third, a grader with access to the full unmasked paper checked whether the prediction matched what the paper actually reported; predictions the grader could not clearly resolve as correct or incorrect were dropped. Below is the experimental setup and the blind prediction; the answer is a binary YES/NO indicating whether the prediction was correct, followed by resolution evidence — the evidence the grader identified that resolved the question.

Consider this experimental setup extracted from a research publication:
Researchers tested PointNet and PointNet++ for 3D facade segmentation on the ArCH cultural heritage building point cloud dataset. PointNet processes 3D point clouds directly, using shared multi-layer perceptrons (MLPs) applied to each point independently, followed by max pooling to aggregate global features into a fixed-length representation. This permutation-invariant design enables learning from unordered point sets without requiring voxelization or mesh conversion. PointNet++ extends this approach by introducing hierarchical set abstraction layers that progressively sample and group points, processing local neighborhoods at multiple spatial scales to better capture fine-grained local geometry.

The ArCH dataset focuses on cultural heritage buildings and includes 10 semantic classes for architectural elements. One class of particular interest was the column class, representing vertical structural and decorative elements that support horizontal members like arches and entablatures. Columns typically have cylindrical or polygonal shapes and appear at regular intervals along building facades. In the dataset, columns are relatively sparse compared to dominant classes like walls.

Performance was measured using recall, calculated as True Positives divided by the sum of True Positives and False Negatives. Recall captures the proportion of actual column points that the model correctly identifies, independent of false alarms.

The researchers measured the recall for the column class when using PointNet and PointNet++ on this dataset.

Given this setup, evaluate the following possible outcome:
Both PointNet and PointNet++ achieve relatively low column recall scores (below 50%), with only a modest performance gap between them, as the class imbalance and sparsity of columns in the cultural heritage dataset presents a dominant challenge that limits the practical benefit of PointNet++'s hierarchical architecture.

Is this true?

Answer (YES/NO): YES